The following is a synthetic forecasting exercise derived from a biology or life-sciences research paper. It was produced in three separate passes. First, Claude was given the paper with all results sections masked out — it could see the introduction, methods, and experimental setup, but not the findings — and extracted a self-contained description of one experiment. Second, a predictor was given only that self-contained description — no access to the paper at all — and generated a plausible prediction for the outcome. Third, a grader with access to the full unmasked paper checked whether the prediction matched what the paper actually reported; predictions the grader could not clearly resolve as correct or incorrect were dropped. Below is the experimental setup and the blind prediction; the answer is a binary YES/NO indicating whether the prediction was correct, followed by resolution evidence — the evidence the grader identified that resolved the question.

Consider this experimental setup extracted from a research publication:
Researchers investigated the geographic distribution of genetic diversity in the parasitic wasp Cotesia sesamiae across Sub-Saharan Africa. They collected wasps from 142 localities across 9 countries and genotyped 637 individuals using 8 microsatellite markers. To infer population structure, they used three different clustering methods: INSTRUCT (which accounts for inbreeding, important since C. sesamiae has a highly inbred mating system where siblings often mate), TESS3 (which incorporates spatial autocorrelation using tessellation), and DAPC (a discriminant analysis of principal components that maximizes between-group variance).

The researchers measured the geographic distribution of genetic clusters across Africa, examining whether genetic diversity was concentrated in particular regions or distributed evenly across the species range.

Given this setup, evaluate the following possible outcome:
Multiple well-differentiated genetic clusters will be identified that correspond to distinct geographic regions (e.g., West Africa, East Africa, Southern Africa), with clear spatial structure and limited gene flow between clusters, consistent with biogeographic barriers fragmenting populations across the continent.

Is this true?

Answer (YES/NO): NO